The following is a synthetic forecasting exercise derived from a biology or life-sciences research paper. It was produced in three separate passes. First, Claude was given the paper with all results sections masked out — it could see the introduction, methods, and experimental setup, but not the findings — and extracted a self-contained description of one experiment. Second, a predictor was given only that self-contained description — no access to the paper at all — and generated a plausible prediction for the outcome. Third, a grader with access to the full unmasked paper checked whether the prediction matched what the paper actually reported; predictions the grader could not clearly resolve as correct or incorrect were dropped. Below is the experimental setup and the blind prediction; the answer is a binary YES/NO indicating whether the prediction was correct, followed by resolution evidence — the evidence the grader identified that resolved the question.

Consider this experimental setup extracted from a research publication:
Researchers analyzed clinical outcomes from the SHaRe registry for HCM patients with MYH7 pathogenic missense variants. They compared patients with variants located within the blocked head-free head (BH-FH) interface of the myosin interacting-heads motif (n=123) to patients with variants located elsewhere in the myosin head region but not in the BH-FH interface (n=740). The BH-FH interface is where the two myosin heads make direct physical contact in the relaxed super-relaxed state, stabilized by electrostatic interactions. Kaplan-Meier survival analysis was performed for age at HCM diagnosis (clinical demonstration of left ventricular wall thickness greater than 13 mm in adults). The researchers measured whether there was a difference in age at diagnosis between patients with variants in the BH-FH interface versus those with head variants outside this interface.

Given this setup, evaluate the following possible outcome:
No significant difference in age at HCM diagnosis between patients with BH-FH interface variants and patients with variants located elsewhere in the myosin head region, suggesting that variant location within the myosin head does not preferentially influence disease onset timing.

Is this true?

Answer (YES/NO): NO